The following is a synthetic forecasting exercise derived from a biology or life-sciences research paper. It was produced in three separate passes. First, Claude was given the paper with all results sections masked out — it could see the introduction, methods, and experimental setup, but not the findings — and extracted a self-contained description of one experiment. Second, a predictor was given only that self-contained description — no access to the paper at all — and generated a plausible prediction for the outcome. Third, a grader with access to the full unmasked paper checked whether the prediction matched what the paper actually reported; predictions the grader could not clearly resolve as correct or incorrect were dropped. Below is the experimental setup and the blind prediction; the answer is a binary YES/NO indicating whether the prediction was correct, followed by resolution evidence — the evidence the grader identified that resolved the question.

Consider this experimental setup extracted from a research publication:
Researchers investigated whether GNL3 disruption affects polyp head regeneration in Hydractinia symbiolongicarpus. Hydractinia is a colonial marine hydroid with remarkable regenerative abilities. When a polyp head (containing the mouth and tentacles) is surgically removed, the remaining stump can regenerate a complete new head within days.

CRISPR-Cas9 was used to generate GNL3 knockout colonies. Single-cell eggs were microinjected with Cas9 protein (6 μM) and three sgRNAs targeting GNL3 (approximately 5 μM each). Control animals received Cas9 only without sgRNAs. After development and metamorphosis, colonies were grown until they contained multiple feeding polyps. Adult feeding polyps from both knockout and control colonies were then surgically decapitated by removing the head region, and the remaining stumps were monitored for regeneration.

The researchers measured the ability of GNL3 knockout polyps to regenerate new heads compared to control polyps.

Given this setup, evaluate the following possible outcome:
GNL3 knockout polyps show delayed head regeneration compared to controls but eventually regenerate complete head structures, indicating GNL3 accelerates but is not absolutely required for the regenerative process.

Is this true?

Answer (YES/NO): NO